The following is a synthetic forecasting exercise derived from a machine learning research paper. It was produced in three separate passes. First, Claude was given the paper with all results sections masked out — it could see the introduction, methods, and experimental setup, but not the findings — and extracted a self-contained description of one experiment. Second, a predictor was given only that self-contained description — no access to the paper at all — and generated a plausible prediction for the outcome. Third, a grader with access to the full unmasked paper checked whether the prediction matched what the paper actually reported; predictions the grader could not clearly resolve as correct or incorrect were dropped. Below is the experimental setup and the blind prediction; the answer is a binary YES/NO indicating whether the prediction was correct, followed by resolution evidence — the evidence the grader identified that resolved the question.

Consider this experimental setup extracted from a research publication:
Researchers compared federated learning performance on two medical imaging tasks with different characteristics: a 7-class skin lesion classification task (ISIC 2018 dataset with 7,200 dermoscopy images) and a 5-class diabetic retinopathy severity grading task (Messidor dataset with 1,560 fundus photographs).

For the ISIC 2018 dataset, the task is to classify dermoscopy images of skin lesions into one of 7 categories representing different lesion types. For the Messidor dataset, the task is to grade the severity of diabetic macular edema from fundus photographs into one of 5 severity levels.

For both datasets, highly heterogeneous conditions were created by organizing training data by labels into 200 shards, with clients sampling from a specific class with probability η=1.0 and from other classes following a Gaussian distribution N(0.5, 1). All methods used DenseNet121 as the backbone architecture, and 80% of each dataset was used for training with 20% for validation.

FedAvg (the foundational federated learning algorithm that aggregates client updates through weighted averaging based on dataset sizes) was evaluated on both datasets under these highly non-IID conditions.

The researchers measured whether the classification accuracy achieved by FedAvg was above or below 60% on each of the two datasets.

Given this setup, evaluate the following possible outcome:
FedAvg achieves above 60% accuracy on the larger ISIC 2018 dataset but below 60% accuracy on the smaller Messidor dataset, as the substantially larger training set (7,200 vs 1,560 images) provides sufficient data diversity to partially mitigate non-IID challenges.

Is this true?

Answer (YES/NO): YES